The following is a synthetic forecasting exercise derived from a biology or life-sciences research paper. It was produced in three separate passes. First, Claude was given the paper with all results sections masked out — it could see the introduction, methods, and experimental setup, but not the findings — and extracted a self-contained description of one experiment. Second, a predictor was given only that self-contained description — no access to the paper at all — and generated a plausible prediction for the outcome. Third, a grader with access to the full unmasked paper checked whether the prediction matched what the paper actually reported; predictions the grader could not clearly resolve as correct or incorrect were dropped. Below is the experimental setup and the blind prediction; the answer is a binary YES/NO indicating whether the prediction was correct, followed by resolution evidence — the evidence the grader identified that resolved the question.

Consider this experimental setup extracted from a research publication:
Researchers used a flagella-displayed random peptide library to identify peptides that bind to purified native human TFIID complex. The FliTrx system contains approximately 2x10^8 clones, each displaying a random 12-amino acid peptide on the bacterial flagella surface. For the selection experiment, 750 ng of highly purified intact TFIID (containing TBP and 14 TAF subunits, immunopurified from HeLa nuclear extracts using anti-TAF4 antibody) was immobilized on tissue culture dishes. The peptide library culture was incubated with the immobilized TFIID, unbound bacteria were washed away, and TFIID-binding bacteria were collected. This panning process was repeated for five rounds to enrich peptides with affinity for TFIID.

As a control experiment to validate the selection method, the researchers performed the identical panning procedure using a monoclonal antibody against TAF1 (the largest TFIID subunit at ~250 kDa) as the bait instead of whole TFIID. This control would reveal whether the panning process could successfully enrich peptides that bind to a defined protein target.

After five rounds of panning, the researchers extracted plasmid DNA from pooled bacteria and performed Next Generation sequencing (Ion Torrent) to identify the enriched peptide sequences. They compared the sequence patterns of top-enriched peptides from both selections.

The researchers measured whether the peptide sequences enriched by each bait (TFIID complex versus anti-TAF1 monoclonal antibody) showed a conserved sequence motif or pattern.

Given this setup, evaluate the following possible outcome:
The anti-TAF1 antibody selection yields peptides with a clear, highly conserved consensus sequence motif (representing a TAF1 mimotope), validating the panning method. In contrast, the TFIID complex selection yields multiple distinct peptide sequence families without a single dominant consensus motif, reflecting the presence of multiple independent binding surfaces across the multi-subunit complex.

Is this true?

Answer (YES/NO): YES